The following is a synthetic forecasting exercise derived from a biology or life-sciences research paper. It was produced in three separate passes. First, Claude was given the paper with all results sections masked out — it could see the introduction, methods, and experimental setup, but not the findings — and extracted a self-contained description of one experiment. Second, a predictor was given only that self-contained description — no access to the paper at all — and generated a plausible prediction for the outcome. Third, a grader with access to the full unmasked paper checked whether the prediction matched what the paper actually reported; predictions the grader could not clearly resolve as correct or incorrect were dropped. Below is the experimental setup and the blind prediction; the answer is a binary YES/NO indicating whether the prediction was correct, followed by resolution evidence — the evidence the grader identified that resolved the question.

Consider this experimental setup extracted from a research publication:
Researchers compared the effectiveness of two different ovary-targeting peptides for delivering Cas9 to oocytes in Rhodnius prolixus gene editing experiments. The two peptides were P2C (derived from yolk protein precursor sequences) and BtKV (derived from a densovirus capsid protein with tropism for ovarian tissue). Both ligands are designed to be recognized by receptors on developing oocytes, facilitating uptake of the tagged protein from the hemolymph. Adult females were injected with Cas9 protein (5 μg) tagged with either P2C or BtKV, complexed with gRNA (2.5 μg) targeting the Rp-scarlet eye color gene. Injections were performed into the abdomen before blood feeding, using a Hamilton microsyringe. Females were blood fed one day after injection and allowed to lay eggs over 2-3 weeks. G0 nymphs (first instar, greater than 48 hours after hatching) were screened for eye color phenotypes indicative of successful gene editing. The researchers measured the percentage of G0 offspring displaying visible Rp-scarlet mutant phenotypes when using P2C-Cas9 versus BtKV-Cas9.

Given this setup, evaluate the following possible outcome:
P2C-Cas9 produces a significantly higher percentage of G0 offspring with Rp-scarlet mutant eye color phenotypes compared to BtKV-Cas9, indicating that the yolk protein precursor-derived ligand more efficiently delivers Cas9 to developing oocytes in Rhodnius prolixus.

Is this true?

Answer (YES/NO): NO